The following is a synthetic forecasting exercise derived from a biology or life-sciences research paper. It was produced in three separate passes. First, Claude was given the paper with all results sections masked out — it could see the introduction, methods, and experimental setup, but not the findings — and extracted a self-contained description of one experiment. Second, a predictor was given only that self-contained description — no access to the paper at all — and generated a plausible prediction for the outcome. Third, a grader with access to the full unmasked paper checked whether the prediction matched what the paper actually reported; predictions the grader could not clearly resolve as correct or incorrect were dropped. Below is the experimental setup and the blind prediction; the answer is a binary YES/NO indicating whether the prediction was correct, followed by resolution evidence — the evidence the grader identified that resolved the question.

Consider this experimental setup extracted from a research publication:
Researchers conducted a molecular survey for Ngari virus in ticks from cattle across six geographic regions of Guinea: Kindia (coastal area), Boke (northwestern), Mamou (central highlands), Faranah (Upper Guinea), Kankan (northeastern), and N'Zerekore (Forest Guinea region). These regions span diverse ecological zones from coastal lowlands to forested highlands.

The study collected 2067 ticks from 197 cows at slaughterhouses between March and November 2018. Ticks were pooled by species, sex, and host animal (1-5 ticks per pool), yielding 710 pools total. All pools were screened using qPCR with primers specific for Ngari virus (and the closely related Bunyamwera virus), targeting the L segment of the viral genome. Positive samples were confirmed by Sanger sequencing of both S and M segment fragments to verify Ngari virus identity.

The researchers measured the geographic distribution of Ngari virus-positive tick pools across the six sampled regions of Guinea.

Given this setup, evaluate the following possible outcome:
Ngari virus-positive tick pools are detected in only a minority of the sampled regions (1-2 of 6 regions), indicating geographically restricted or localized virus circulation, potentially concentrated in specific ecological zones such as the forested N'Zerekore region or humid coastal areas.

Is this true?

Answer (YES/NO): YES